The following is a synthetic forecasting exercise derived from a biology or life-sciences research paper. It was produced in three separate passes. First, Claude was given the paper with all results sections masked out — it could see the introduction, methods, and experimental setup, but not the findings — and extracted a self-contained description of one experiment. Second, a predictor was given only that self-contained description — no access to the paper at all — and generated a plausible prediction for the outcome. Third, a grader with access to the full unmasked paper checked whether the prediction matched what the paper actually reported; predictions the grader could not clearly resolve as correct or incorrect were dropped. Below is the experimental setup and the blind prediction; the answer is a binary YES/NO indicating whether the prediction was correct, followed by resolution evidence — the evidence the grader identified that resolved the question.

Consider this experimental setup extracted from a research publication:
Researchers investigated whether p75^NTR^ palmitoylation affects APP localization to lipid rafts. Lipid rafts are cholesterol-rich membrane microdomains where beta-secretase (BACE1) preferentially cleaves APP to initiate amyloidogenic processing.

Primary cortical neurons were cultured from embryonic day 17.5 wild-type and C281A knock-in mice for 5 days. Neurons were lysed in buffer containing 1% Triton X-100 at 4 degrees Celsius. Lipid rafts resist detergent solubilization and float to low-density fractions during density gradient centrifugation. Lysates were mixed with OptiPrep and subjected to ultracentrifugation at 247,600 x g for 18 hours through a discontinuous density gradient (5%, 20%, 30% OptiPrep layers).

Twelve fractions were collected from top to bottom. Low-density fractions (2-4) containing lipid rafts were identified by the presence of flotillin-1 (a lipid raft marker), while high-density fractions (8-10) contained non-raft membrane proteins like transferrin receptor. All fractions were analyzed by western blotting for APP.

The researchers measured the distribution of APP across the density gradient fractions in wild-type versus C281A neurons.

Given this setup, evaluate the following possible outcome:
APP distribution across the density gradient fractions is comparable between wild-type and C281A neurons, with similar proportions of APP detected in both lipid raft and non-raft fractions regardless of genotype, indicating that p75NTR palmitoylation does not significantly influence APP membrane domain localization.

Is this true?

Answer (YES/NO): YES